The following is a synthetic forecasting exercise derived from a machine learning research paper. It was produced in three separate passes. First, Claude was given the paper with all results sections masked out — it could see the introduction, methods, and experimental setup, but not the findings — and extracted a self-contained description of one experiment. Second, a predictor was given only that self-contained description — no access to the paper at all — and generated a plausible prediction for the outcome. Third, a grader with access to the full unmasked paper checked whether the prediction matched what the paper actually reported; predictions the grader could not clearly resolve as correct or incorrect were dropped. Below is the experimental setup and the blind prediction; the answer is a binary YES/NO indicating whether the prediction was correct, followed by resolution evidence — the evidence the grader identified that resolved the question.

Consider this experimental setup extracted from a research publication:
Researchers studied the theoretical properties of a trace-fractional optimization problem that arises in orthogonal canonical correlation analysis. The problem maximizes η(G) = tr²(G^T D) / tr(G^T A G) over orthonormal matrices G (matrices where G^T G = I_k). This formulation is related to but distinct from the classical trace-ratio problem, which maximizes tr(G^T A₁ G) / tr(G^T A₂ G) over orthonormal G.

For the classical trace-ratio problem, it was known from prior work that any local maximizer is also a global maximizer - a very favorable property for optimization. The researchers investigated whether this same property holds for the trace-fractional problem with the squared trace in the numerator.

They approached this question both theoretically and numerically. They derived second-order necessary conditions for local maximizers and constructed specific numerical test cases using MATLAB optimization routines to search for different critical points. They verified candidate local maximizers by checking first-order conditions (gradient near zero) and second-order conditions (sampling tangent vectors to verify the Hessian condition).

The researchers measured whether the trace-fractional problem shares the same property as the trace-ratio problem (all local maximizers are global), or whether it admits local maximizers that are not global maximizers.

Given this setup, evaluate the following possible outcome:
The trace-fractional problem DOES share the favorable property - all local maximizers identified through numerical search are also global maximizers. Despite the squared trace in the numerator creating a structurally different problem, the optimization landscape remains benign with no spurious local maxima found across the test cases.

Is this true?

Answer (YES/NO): NO